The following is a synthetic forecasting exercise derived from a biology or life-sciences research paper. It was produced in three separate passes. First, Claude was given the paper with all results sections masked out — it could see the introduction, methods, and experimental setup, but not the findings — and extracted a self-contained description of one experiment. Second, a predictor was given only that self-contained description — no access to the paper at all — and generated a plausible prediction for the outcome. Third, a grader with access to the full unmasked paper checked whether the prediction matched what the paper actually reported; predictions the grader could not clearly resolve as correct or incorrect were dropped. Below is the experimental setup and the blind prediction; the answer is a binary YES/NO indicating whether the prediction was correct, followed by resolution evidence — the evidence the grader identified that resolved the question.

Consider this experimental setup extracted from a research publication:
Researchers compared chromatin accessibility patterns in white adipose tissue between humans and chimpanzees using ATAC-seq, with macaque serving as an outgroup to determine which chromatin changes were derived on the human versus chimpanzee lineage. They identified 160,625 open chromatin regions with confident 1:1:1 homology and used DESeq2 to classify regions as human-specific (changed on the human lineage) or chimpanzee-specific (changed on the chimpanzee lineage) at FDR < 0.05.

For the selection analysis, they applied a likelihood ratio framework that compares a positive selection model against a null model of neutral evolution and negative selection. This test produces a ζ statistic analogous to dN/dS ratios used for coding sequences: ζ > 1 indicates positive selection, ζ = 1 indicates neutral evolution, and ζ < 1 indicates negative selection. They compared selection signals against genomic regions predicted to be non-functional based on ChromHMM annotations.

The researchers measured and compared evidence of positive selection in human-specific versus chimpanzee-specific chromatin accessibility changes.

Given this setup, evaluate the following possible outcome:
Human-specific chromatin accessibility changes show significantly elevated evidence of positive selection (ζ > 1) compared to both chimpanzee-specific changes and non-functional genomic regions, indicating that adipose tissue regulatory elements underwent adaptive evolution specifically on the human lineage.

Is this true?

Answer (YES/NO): NO